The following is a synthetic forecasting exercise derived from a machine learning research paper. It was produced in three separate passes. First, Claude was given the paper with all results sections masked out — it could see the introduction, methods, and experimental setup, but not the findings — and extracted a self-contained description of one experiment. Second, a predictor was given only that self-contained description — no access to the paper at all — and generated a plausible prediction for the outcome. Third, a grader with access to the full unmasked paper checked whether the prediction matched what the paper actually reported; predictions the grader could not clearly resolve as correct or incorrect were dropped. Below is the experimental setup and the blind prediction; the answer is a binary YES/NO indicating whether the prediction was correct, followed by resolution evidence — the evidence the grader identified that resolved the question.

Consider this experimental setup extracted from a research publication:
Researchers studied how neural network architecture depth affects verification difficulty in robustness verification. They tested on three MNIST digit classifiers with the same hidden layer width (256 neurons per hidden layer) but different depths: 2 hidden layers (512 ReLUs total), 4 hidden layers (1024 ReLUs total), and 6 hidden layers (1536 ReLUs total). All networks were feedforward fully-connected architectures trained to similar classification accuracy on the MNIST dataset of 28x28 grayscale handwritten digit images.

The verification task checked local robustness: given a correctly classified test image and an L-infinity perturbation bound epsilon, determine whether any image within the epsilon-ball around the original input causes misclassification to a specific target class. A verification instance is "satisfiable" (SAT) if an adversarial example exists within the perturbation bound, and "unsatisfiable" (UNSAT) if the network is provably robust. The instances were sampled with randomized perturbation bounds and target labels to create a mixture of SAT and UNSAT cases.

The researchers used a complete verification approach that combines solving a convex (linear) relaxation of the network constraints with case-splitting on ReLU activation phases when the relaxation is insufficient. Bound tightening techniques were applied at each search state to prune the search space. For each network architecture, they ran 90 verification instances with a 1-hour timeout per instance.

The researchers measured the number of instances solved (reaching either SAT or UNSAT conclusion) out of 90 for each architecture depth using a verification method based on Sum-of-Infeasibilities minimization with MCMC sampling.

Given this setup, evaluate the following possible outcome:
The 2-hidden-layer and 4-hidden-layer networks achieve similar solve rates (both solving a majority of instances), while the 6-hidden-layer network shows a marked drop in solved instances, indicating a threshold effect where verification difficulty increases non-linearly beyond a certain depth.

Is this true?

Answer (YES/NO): NO